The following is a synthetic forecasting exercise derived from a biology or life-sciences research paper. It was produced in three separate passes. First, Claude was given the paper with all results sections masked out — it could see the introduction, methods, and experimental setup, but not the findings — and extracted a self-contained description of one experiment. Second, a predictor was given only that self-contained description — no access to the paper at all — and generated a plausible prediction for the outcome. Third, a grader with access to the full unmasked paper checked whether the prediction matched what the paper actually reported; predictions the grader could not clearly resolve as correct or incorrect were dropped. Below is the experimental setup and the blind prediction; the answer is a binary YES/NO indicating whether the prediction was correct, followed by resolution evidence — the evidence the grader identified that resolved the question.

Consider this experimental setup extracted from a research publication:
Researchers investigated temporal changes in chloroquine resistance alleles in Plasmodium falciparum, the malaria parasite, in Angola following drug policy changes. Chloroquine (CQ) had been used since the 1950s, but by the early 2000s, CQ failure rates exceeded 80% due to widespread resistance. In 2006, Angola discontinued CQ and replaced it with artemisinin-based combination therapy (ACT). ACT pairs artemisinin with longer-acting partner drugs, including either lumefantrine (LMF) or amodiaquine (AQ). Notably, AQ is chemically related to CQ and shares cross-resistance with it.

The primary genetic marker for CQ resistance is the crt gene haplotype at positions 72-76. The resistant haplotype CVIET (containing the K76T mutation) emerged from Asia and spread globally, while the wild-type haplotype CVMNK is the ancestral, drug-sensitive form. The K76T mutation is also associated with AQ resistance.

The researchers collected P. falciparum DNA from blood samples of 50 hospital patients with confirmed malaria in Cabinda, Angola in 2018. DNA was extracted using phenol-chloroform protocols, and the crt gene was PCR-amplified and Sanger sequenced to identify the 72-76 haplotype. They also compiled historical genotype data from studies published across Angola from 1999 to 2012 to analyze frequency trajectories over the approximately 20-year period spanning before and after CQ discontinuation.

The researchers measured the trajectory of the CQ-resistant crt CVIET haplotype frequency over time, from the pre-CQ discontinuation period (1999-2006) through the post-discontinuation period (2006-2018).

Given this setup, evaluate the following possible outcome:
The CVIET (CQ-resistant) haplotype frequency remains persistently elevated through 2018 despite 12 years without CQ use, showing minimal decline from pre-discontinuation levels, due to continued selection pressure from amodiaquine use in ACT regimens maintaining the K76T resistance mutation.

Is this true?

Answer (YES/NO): NO